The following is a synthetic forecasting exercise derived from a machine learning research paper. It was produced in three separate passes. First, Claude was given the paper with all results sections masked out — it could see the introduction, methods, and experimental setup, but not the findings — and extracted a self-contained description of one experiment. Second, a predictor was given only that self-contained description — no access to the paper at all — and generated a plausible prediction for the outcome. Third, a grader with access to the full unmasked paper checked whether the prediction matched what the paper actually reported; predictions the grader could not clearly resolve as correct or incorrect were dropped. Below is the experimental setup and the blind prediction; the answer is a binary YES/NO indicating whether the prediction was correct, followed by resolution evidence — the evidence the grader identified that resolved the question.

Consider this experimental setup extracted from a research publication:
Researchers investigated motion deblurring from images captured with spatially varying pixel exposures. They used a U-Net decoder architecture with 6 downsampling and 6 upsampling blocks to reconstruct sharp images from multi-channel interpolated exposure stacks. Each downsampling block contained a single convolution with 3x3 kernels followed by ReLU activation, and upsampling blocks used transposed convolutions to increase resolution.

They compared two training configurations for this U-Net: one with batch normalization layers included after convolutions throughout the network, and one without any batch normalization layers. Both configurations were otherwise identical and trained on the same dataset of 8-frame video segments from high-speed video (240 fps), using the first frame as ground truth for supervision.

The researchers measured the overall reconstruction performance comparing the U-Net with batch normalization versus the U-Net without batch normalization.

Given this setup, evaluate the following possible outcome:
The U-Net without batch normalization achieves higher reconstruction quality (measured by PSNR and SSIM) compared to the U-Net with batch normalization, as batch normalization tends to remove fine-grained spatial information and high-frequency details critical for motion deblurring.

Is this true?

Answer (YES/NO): YES